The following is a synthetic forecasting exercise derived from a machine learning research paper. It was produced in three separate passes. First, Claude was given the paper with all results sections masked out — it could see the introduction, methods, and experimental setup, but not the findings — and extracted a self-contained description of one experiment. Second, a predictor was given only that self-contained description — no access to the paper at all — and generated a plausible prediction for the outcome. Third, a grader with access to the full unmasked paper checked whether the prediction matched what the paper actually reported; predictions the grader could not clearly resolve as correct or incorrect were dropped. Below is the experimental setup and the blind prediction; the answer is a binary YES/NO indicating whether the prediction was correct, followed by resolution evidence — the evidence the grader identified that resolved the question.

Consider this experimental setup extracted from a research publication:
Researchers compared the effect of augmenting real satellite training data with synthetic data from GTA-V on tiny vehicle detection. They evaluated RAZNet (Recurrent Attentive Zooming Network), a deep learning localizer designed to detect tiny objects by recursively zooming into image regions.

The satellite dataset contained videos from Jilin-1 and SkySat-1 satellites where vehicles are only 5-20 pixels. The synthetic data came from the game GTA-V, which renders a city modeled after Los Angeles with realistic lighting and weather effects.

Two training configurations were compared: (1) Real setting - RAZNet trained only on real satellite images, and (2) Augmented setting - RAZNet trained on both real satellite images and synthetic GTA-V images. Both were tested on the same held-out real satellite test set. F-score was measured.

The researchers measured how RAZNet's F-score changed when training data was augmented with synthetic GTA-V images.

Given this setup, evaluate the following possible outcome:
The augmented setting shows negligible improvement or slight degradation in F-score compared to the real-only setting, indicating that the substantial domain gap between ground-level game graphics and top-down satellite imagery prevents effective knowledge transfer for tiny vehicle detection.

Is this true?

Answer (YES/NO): NO